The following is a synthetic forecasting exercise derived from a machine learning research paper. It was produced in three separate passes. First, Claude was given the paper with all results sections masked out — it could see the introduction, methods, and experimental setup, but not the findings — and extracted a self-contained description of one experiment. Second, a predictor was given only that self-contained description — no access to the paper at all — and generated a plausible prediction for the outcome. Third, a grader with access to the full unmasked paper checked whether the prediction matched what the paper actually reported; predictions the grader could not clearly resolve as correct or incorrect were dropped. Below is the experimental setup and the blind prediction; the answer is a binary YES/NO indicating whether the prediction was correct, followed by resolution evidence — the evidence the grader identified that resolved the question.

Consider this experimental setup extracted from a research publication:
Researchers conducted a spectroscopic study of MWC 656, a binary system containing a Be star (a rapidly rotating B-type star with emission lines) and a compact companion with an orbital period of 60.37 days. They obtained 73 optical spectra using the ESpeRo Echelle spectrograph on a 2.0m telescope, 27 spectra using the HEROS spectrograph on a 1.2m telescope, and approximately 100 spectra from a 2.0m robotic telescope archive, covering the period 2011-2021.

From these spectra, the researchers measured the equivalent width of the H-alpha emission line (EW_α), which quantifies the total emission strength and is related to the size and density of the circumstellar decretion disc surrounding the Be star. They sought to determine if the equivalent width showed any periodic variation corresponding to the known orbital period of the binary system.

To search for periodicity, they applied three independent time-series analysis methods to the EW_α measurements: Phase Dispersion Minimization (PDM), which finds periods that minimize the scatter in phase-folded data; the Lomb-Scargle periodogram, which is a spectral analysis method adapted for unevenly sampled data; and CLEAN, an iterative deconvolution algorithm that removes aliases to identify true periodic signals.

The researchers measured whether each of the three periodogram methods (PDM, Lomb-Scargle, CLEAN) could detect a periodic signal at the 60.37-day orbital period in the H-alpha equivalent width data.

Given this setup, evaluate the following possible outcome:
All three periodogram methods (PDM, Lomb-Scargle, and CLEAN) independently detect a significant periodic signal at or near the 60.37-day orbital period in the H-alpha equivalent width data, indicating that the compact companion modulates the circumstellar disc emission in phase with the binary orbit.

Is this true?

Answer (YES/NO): NO